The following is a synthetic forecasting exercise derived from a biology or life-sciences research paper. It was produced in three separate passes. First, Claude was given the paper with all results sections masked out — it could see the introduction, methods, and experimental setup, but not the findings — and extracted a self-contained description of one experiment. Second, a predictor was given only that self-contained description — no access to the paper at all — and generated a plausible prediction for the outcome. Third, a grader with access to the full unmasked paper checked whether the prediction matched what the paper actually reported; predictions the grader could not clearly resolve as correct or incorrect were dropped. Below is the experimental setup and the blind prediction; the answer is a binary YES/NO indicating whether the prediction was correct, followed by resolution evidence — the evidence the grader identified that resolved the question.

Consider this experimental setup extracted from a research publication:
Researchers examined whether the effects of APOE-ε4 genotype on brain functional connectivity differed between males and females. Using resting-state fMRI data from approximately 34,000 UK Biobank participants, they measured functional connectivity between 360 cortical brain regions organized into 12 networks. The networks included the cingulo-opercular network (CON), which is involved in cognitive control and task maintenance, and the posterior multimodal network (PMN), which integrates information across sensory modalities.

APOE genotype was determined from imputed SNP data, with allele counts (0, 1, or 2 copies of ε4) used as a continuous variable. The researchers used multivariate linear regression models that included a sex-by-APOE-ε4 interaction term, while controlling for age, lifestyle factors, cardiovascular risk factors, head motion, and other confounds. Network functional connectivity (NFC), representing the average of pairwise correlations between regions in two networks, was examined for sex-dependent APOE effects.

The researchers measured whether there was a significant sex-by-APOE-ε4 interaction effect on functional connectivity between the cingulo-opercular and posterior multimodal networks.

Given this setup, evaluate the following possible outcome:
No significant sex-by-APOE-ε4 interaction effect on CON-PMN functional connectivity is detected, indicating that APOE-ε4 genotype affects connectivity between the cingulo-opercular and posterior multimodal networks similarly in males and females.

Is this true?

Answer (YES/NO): NO